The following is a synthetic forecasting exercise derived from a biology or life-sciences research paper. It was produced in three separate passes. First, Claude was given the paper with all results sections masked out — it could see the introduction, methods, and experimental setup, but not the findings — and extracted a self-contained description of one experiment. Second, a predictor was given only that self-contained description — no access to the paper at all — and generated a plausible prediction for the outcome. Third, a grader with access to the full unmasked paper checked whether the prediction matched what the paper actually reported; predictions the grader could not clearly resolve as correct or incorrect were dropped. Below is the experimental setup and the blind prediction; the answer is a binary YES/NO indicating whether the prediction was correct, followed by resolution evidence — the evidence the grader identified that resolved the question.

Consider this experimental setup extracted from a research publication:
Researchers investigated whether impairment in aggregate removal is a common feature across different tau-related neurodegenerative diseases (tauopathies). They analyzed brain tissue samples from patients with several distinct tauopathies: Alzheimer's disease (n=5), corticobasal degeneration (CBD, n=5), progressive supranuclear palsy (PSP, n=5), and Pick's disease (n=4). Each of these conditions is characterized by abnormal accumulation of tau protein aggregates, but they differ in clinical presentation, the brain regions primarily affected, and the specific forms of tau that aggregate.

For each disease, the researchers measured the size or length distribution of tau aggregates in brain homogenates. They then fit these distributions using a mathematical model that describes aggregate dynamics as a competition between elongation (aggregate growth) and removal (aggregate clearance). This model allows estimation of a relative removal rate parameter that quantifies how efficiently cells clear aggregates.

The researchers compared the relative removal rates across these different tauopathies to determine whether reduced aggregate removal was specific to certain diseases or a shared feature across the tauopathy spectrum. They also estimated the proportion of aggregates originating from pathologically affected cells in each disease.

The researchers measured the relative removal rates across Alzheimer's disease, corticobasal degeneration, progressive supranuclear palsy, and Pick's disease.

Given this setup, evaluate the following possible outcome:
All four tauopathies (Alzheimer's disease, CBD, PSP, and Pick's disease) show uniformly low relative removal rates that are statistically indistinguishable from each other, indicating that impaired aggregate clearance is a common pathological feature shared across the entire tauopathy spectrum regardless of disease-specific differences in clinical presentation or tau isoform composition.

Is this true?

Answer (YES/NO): NO